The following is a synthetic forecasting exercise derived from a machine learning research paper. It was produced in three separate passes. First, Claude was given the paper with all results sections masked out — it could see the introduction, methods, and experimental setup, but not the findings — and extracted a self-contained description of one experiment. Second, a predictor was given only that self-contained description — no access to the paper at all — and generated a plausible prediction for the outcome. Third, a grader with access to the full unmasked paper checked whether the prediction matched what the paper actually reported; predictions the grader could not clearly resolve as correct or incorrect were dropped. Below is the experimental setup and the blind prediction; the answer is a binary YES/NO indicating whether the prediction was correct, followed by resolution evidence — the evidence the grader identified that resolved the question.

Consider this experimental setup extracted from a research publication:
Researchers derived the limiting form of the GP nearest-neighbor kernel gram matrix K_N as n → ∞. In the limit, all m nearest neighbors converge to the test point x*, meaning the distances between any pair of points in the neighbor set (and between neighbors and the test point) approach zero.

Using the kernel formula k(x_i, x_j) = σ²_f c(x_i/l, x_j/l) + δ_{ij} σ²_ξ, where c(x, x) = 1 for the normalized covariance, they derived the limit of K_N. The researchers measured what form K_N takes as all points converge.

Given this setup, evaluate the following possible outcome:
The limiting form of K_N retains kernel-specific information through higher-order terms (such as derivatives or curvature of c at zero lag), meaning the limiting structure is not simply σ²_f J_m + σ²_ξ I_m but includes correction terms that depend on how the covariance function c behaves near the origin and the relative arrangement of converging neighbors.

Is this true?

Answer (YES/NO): NO